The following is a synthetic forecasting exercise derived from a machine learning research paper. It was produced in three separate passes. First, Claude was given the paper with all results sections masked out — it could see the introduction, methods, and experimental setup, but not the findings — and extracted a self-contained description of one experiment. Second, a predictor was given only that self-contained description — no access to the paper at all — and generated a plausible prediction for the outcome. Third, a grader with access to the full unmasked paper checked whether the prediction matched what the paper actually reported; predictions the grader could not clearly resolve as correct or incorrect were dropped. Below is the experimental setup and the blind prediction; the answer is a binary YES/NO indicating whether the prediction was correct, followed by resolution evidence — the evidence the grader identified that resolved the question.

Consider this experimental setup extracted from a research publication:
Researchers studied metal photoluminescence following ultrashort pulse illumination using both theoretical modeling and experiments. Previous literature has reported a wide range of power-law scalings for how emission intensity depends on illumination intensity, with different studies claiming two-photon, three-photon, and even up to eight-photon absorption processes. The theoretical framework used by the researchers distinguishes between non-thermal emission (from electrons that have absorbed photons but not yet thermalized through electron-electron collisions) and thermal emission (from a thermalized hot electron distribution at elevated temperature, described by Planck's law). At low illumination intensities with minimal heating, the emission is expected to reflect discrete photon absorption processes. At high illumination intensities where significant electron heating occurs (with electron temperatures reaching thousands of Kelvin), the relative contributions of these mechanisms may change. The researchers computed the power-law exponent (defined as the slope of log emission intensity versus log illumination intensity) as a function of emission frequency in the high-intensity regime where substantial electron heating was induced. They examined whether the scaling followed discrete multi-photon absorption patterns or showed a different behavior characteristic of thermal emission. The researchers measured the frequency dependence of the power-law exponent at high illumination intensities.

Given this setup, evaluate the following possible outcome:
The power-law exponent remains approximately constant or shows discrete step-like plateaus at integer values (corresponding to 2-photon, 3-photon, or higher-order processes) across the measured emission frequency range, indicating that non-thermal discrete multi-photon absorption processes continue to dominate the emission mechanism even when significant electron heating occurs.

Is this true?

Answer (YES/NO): NO